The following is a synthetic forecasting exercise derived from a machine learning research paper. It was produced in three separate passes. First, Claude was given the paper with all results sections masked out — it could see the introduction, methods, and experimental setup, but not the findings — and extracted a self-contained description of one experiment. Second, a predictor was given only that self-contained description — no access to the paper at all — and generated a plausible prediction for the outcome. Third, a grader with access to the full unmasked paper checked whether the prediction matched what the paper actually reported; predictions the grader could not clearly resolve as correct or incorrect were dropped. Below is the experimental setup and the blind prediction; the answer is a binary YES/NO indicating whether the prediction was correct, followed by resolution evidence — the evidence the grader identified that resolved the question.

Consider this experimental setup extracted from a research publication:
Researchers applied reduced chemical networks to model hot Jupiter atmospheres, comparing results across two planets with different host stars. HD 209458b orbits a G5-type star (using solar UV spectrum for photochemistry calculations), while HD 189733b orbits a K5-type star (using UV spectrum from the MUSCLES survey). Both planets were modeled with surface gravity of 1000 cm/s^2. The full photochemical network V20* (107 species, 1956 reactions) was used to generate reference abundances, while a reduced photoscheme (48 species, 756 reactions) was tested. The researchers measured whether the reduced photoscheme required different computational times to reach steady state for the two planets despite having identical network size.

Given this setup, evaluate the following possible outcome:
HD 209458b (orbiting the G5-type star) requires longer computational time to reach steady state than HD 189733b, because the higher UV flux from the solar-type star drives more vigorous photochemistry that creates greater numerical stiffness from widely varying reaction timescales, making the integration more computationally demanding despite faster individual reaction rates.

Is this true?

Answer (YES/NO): NO